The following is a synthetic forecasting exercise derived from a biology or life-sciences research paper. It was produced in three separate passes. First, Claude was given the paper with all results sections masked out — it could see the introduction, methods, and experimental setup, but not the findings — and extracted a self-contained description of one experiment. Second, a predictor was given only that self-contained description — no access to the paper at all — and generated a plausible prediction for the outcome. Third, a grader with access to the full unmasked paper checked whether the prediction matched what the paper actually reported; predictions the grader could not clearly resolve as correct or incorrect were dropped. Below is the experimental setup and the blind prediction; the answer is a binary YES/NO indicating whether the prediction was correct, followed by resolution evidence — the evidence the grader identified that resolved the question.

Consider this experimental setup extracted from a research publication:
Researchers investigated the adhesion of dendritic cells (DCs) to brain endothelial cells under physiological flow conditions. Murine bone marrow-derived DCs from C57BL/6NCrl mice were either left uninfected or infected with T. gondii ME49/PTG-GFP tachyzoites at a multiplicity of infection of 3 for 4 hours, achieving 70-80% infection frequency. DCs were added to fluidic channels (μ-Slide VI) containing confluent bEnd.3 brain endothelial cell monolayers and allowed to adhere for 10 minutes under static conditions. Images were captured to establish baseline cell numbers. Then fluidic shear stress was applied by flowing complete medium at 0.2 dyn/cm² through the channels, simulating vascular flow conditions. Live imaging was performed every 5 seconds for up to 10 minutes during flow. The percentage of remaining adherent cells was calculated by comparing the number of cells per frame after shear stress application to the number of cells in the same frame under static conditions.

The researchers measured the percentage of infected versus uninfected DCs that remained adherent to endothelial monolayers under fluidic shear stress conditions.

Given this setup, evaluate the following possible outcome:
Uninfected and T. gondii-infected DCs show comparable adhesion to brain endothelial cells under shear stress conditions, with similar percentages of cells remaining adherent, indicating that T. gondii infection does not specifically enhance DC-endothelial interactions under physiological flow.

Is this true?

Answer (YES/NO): NO